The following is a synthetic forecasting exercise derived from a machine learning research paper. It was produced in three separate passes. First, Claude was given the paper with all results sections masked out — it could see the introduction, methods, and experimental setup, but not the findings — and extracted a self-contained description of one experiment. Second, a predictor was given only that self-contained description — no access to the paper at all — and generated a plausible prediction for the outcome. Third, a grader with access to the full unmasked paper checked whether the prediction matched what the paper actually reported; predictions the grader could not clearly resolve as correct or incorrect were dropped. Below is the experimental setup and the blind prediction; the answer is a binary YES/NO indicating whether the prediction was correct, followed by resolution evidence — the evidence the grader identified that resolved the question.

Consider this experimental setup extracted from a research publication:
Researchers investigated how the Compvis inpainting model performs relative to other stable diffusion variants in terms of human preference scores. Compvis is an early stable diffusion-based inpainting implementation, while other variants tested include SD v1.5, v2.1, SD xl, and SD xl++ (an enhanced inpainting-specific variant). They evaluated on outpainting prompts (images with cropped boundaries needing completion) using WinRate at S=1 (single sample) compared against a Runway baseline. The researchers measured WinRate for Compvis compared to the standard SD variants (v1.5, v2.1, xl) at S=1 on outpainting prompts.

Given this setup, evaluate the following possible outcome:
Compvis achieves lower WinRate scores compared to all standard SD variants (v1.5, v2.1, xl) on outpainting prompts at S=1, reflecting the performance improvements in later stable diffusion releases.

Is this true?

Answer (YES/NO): NO